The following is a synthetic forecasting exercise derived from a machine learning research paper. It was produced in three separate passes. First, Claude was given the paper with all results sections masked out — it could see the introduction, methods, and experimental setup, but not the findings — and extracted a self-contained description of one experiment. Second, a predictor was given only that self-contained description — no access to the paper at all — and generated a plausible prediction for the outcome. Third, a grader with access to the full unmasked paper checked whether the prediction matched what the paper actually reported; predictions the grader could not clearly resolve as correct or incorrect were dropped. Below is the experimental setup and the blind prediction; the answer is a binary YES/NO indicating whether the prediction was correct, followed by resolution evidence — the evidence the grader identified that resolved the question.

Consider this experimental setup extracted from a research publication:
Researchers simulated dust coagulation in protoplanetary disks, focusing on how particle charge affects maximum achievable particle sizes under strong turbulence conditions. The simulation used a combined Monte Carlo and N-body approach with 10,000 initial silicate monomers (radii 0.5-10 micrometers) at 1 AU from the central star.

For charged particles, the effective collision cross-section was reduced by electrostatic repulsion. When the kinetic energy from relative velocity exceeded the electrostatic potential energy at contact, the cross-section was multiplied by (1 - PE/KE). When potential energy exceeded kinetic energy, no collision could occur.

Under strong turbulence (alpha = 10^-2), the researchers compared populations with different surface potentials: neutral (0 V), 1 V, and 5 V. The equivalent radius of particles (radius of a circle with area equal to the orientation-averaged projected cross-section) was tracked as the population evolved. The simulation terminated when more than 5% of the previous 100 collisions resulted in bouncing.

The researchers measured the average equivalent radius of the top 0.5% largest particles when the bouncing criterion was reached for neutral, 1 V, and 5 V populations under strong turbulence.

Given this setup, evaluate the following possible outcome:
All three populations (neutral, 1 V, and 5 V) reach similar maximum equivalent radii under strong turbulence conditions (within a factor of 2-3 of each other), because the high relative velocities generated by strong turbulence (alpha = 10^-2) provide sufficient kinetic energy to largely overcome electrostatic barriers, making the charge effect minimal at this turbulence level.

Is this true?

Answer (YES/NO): NO